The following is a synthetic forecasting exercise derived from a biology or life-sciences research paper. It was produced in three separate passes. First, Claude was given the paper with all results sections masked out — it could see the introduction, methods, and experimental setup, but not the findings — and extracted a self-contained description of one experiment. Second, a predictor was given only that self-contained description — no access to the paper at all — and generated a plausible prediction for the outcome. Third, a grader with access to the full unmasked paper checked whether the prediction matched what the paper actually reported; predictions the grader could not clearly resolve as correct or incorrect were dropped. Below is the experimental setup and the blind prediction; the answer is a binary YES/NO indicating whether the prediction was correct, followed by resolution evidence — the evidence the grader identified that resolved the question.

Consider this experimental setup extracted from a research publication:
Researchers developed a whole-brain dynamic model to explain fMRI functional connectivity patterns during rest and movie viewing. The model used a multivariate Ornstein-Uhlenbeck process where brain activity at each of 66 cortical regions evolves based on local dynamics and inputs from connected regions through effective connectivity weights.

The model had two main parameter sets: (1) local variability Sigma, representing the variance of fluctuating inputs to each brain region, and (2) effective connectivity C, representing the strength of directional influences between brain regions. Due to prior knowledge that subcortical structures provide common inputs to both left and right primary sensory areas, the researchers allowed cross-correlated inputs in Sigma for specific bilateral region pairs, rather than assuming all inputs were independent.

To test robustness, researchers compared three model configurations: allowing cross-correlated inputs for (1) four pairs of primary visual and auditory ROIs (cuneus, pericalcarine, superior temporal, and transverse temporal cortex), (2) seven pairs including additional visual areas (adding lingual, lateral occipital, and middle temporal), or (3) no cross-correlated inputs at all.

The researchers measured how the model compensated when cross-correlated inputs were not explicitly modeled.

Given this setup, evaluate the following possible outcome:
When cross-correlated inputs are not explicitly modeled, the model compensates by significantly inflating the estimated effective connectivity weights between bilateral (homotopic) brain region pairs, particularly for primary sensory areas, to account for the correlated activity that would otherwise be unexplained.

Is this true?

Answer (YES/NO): YES